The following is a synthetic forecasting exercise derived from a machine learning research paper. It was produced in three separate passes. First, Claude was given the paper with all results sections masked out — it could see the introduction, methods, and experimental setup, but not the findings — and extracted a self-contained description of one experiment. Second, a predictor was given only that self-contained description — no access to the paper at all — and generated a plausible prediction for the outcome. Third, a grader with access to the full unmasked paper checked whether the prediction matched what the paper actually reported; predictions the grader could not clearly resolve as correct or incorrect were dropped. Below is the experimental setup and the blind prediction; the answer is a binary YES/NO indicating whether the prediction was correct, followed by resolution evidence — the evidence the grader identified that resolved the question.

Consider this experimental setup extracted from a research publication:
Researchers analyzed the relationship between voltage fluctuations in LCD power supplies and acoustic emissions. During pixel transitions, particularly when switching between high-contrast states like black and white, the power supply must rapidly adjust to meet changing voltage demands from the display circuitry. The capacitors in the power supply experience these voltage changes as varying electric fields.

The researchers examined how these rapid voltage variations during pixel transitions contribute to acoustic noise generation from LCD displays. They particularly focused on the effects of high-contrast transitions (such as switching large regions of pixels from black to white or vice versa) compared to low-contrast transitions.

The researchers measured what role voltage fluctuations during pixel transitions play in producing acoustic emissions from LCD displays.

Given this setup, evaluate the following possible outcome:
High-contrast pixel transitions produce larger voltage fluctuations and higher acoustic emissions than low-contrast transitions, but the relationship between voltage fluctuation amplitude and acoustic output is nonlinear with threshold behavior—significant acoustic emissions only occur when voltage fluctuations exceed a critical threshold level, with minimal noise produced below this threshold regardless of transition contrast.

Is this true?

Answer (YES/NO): NO